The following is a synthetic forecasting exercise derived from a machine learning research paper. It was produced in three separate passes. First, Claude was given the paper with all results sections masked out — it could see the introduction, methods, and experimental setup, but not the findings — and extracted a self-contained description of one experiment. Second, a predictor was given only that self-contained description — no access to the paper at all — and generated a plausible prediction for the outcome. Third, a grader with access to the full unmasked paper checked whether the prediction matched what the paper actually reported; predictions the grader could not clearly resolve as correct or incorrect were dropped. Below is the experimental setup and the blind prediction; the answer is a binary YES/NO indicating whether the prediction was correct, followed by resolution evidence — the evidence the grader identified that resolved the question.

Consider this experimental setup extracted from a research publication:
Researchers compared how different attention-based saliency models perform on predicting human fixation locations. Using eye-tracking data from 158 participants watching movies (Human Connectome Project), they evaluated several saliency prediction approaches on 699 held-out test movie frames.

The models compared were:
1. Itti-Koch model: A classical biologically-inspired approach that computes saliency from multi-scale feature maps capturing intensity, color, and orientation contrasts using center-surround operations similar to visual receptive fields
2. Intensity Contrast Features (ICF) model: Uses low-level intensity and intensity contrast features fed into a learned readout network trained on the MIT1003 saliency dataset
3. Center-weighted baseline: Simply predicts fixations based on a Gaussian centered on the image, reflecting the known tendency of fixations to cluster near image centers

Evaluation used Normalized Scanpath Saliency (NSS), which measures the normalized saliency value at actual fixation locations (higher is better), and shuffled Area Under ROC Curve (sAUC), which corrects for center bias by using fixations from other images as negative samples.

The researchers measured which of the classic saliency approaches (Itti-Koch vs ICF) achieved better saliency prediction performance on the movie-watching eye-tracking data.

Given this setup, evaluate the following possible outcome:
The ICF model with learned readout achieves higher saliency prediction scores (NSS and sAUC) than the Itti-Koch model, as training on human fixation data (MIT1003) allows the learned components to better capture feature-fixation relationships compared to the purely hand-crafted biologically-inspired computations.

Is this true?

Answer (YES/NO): NO